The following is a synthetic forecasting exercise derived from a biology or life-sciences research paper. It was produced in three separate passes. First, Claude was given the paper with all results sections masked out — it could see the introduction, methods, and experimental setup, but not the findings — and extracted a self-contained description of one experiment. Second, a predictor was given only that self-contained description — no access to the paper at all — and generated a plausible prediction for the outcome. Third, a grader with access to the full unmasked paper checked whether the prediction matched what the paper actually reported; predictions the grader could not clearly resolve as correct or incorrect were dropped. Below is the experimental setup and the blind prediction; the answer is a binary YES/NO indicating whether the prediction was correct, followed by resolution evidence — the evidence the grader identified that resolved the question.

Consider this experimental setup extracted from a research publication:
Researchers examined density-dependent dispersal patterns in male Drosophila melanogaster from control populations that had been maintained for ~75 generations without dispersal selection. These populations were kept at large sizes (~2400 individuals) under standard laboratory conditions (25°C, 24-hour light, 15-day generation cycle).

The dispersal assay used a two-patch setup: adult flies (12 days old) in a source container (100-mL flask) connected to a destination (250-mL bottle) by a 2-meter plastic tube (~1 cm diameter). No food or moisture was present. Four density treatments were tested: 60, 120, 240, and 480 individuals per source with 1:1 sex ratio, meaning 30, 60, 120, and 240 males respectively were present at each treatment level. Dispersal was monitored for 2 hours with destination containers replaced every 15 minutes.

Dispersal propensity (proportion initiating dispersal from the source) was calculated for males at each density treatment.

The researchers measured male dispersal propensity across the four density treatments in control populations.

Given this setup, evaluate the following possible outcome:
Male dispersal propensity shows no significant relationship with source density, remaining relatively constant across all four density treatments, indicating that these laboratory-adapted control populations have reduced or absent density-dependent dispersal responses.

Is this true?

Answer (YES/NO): NO